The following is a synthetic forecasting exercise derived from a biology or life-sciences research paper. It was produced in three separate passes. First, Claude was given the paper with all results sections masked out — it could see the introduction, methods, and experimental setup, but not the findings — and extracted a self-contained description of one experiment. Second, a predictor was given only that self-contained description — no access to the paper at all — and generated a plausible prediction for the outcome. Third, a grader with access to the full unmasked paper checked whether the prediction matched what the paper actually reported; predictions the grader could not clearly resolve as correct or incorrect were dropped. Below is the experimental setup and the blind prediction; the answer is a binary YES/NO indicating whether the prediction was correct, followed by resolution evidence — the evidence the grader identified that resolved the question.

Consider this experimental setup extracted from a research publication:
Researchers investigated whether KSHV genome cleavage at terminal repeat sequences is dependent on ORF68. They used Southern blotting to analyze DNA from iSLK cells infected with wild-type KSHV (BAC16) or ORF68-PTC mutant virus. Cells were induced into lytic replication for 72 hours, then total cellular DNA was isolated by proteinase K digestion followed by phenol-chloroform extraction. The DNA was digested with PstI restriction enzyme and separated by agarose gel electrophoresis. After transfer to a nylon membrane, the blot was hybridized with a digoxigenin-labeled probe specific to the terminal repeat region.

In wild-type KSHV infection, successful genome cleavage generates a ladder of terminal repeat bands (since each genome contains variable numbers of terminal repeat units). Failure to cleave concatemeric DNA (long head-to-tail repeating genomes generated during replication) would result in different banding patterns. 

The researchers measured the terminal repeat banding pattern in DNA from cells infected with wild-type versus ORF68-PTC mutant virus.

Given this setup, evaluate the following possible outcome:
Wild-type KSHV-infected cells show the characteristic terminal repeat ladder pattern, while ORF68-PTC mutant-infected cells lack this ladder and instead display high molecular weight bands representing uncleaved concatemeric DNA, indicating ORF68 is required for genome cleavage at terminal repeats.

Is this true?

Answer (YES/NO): YES